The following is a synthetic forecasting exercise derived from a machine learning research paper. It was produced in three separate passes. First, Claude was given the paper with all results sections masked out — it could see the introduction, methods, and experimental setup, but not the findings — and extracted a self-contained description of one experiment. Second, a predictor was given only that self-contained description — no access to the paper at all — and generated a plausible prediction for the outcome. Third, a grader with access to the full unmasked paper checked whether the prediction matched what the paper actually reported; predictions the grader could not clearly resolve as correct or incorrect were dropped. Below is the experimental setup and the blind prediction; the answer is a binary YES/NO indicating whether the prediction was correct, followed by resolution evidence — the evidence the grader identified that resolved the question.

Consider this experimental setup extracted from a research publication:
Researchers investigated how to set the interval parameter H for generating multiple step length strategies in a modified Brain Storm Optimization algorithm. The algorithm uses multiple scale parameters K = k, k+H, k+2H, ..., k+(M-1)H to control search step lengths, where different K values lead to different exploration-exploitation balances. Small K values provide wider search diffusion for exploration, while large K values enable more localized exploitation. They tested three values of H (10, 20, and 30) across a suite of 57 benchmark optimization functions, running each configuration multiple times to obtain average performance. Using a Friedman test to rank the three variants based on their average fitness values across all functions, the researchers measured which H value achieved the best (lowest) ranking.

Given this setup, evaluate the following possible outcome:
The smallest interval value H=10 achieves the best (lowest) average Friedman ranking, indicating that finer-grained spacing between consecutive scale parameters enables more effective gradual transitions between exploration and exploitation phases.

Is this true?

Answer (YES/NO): NO